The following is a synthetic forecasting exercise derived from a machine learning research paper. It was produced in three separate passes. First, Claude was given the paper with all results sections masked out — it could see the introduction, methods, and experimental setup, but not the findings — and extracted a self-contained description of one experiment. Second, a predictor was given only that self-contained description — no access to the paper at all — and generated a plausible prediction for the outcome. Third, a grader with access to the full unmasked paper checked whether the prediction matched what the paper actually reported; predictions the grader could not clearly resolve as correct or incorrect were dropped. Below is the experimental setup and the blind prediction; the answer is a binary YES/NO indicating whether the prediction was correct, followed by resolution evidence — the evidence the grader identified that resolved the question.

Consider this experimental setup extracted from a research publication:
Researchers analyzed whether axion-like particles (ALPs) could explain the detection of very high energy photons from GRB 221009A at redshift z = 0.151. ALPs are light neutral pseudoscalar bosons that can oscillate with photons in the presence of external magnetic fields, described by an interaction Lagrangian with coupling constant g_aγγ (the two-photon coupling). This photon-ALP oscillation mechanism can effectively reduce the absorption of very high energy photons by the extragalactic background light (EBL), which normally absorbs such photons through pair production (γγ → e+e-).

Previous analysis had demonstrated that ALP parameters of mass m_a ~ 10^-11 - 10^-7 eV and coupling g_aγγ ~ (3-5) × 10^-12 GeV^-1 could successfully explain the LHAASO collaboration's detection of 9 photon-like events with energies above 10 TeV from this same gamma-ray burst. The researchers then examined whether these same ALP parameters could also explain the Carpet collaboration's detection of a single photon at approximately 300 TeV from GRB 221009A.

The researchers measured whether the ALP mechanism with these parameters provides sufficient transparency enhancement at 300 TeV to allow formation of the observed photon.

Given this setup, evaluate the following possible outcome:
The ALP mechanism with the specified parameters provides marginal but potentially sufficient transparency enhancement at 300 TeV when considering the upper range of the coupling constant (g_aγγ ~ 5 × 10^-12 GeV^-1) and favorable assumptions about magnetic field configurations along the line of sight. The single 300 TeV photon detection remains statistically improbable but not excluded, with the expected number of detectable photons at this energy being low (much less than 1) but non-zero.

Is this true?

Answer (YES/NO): NO